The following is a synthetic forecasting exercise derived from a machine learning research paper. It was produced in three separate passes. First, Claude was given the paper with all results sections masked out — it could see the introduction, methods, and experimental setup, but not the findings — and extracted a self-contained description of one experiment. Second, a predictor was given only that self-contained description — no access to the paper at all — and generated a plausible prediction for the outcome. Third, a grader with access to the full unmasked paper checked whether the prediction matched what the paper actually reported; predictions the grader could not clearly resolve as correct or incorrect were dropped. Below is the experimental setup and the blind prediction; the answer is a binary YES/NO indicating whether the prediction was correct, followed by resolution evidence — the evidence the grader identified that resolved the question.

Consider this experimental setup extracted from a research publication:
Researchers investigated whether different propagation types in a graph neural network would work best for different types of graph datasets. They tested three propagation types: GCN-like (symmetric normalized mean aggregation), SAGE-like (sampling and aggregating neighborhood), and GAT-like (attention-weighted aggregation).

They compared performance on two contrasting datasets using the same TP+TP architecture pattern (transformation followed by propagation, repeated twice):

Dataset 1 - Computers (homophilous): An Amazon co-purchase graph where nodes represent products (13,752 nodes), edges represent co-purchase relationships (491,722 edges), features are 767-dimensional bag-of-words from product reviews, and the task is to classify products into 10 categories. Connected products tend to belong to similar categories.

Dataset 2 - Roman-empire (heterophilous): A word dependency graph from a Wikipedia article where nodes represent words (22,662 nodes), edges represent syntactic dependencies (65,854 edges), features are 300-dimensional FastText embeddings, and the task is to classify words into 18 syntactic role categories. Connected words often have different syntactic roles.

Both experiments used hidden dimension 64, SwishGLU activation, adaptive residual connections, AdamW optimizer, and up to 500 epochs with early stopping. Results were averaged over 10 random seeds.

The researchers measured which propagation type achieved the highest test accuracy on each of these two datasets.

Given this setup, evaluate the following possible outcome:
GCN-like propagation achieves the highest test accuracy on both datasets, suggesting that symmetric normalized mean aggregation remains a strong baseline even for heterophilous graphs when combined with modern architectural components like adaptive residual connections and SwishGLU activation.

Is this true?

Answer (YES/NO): NO